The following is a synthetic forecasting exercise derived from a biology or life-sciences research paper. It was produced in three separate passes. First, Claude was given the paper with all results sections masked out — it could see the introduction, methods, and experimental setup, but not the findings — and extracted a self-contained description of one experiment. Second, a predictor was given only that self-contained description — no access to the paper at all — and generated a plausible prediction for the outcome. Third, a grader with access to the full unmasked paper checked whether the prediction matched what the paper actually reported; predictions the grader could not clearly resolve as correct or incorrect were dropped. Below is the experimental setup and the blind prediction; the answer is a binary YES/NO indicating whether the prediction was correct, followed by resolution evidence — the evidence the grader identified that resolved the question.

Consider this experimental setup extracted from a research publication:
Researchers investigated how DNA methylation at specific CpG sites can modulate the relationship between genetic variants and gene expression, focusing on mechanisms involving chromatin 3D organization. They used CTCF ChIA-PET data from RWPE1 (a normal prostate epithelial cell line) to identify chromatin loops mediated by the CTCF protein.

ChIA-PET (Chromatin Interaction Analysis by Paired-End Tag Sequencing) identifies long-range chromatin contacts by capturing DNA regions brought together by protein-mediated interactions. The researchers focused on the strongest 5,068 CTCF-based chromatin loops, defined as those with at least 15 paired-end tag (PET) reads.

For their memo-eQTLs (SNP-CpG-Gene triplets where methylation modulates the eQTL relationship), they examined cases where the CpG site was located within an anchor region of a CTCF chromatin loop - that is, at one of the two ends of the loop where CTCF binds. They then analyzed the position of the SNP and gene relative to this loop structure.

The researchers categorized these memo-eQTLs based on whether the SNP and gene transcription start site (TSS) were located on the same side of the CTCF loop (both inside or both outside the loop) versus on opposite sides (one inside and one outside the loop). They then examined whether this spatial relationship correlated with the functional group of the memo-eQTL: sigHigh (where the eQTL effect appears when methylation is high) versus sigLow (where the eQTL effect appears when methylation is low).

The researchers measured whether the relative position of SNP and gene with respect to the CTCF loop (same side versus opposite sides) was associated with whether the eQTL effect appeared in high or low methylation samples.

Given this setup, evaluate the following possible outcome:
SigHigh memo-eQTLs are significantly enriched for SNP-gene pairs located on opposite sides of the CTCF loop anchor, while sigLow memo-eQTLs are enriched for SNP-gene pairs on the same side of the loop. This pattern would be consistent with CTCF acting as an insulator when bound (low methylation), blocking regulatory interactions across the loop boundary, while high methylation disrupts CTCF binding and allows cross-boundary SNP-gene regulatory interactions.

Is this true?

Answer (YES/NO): NO